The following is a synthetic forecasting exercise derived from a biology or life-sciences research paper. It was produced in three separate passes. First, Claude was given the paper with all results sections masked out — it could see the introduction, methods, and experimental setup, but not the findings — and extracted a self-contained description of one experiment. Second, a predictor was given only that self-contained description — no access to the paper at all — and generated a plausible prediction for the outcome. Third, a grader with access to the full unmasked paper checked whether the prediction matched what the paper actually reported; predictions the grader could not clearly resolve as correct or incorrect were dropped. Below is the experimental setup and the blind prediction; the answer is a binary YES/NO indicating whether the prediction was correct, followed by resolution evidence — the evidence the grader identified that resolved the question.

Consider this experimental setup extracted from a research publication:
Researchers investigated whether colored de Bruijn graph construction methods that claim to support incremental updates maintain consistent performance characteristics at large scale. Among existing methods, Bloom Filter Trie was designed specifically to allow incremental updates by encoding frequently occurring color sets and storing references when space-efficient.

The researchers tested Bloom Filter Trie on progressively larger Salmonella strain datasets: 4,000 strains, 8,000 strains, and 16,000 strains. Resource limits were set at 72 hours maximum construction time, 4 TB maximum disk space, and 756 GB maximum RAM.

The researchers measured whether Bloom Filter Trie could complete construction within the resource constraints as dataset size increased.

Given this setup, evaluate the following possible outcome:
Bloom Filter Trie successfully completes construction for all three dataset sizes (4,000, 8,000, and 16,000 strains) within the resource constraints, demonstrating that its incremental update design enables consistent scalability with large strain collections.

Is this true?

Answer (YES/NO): NO